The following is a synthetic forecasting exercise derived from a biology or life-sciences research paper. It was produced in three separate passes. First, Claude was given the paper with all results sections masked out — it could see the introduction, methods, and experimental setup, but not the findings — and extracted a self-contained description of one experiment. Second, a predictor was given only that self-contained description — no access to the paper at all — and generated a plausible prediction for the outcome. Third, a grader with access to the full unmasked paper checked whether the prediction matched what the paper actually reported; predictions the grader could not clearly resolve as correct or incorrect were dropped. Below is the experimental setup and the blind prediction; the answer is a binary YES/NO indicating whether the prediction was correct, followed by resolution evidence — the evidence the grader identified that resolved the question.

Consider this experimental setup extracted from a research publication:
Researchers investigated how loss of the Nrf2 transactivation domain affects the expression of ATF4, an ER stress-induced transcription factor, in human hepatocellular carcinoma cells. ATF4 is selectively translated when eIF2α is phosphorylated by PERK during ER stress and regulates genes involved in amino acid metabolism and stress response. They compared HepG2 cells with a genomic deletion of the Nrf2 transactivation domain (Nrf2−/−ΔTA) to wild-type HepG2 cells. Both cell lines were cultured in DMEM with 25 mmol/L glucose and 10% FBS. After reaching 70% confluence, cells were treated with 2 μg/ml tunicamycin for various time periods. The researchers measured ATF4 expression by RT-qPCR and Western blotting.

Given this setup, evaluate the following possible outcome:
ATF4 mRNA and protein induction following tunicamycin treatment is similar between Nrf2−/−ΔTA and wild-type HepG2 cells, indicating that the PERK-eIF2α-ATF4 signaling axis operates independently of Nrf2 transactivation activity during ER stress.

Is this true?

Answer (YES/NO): NO